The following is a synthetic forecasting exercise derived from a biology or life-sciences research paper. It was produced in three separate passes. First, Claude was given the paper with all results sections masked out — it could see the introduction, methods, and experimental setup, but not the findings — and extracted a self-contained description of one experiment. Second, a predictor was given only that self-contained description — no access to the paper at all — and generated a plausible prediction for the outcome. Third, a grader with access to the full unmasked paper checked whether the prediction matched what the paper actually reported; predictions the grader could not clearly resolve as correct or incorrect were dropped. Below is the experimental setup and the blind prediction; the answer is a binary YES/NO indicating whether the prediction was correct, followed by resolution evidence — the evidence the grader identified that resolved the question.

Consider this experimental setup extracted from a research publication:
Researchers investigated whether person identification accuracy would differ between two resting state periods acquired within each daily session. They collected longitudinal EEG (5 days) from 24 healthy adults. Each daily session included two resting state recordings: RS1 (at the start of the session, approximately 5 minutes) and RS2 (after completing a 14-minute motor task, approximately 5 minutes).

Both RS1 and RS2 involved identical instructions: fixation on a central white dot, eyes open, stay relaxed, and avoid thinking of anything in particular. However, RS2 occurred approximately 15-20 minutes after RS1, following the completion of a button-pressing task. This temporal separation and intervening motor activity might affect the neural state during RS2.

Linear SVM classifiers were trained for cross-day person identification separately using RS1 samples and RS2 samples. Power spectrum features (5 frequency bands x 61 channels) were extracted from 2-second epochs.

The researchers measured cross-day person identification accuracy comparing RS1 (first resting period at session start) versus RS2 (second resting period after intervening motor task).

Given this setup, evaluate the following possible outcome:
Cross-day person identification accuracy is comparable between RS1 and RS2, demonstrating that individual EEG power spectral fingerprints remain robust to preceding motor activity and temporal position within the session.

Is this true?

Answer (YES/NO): YES